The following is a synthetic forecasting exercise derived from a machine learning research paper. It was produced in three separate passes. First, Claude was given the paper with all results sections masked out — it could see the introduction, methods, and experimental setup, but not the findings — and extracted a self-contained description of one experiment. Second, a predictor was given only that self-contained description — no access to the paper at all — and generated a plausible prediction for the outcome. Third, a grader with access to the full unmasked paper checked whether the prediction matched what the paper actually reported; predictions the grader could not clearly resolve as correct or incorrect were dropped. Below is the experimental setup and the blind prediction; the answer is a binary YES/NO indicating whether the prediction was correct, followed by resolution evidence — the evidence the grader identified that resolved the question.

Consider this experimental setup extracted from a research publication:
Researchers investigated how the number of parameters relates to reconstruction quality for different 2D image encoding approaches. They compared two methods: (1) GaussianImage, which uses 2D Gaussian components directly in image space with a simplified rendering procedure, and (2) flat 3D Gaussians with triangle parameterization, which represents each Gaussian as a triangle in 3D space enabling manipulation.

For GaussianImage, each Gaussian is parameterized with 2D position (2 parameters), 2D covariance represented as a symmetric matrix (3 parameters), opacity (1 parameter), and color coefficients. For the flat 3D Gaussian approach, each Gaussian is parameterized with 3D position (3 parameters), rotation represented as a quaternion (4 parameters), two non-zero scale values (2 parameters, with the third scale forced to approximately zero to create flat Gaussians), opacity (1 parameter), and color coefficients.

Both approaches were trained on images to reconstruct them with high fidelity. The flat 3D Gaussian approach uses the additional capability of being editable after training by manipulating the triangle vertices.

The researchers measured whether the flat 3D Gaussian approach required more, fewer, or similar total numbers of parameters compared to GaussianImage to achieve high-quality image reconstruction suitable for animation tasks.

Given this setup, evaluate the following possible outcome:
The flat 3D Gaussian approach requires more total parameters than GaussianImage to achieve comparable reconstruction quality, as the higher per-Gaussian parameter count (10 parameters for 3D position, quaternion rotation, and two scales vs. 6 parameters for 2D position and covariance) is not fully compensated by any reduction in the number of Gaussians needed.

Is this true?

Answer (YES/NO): NO